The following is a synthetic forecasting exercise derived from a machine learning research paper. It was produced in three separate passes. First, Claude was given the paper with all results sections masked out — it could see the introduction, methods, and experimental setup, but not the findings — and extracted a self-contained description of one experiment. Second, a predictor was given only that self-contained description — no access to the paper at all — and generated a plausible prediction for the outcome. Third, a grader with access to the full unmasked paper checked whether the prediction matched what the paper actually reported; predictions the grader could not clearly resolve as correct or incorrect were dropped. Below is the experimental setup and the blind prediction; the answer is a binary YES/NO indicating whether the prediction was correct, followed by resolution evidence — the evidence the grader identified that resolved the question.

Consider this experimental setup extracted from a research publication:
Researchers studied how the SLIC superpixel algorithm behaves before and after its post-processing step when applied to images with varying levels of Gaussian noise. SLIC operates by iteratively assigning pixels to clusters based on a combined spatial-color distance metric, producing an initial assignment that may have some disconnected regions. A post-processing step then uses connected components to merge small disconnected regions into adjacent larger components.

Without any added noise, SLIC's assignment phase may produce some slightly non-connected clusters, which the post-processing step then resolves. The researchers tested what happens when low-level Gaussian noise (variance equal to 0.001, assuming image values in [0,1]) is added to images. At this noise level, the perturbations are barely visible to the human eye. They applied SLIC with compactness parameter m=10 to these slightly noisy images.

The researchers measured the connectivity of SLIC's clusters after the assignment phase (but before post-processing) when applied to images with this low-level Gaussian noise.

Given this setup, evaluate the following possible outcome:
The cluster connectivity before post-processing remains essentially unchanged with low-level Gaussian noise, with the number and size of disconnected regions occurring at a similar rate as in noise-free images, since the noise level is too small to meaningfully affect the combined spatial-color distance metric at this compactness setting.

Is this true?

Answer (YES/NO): NO